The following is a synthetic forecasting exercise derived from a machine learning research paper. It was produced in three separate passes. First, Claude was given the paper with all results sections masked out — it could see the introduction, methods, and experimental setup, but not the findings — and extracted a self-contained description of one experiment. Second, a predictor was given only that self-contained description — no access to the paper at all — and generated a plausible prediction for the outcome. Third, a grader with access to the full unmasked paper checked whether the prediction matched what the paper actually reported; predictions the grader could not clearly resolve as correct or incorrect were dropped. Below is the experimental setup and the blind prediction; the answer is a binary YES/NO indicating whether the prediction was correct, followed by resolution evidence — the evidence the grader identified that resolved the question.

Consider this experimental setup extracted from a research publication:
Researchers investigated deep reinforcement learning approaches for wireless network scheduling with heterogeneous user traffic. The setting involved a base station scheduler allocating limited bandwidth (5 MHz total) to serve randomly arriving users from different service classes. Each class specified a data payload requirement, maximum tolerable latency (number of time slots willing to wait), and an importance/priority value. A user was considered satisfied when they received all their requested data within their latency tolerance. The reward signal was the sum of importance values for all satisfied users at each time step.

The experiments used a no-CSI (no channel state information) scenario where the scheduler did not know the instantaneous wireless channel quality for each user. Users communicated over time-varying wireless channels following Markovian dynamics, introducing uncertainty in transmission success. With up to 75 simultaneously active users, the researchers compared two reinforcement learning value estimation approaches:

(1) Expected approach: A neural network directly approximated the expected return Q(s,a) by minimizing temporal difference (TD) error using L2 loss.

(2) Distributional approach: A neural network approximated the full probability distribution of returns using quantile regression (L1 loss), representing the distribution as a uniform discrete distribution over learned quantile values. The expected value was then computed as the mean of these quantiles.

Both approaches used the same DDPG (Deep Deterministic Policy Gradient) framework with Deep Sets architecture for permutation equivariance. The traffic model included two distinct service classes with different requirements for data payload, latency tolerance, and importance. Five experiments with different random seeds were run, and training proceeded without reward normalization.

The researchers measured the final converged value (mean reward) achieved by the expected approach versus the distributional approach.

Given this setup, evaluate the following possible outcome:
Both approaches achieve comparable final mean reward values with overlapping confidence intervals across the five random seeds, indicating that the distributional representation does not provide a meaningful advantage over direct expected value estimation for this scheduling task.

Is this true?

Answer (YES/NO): NO